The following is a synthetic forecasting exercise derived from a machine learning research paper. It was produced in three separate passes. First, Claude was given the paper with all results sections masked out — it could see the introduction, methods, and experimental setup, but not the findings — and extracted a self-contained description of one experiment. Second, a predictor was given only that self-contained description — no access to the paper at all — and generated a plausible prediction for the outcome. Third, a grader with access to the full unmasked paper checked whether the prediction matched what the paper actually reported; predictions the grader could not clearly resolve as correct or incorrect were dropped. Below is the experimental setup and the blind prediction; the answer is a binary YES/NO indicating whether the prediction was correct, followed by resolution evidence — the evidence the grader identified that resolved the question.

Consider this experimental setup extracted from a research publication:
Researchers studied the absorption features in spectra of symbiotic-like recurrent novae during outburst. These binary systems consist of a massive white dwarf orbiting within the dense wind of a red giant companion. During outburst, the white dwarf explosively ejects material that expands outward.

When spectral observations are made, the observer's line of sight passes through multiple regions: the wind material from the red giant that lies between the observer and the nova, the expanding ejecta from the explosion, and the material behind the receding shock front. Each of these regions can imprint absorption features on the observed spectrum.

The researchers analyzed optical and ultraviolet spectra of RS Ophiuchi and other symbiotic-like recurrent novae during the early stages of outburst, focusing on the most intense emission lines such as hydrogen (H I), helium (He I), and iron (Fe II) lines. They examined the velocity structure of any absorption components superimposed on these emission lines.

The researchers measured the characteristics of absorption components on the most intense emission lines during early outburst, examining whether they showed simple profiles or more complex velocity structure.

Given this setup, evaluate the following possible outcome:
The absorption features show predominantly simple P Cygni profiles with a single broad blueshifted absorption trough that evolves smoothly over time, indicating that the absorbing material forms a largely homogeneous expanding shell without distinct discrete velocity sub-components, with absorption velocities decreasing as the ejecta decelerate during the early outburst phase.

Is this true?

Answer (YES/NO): NO